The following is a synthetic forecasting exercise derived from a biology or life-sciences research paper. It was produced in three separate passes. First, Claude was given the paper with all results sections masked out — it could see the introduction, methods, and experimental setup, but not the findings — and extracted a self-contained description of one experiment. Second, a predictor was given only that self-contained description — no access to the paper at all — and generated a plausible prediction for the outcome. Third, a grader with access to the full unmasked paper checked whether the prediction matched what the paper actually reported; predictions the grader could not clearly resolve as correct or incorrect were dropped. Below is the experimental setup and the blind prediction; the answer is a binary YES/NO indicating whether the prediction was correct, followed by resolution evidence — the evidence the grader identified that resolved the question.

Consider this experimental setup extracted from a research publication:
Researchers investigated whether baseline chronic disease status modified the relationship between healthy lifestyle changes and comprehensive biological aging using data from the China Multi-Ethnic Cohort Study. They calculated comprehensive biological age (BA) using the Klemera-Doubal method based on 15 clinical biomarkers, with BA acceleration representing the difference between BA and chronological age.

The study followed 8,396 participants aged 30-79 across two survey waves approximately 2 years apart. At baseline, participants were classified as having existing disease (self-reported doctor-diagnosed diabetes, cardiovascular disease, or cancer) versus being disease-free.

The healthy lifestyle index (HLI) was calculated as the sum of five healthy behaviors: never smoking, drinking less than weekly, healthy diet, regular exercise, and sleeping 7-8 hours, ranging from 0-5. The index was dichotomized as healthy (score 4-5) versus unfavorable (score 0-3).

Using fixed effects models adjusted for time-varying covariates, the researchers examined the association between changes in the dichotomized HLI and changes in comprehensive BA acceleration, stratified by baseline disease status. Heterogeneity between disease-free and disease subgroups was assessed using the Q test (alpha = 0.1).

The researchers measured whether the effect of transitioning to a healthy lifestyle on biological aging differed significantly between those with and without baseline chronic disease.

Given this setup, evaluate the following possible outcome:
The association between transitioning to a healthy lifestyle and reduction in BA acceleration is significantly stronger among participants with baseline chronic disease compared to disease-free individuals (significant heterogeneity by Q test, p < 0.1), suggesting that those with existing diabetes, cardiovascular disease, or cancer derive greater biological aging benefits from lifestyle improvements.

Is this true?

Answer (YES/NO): NO